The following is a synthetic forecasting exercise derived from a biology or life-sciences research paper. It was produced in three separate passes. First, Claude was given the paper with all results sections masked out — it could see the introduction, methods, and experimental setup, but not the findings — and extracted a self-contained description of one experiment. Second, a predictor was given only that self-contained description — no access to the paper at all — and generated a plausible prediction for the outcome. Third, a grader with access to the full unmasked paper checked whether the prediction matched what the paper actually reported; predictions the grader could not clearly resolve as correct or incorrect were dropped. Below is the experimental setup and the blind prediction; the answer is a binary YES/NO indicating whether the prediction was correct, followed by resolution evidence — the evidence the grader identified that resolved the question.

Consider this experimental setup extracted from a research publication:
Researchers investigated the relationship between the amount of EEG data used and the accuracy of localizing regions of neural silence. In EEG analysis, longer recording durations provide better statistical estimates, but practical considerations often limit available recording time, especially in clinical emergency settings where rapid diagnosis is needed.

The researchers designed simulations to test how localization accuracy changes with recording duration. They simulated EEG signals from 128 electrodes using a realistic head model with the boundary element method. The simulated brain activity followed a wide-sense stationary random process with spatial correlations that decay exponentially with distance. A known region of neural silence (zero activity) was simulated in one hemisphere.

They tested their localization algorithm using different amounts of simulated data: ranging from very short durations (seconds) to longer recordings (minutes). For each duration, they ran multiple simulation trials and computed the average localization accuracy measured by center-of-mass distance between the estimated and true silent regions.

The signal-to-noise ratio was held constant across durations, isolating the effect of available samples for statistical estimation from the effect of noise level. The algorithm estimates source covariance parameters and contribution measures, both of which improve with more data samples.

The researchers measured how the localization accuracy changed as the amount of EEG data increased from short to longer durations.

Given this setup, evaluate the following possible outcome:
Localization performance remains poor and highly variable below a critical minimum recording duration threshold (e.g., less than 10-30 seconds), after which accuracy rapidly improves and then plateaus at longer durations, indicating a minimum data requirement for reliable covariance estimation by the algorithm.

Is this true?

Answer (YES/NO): NO